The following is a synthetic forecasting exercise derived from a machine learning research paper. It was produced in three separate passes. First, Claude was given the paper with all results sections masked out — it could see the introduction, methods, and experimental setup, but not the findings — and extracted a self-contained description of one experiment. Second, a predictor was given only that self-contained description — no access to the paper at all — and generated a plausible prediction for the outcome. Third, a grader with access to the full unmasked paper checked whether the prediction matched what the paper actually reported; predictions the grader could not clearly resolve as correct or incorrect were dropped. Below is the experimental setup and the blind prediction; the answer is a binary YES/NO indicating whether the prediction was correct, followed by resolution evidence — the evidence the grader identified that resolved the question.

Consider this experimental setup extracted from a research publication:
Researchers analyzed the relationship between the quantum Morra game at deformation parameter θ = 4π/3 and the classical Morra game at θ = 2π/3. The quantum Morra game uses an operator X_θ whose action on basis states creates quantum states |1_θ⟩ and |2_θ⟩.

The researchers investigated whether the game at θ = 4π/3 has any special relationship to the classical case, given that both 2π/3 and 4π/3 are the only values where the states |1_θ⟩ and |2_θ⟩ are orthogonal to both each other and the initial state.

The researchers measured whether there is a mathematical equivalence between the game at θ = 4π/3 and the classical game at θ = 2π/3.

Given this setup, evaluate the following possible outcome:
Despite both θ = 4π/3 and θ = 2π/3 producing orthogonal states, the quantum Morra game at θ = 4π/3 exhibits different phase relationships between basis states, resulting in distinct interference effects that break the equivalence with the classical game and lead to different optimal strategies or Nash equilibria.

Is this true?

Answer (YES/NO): NO